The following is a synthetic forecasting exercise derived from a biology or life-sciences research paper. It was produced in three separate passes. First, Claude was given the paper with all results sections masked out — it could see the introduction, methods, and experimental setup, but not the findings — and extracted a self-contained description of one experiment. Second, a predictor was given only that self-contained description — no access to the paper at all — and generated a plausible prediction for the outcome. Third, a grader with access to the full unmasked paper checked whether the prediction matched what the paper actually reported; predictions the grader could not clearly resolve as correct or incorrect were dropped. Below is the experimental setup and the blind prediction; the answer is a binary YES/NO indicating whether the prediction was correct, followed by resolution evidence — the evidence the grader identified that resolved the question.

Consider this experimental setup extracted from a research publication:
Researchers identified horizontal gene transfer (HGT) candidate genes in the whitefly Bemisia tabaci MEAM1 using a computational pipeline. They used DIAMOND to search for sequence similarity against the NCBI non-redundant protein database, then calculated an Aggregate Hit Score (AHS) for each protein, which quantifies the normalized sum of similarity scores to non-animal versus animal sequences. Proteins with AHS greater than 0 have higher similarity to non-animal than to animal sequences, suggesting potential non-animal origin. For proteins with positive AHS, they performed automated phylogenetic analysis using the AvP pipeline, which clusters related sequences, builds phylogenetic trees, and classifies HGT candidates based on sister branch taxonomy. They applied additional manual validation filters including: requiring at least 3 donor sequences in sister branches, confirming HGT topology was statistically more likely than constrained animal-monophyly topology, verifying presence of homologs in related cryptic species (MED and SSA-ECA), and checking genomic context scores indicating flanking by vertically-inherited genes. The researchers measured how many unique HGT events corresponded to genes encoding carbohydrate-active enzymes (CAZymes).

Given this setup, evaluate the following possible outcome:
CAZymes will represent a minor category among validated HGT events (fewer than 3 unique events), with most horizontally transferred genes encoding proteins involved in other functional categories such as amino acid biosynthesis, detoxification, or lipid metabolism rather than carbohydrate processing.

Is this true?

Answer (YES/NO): NO